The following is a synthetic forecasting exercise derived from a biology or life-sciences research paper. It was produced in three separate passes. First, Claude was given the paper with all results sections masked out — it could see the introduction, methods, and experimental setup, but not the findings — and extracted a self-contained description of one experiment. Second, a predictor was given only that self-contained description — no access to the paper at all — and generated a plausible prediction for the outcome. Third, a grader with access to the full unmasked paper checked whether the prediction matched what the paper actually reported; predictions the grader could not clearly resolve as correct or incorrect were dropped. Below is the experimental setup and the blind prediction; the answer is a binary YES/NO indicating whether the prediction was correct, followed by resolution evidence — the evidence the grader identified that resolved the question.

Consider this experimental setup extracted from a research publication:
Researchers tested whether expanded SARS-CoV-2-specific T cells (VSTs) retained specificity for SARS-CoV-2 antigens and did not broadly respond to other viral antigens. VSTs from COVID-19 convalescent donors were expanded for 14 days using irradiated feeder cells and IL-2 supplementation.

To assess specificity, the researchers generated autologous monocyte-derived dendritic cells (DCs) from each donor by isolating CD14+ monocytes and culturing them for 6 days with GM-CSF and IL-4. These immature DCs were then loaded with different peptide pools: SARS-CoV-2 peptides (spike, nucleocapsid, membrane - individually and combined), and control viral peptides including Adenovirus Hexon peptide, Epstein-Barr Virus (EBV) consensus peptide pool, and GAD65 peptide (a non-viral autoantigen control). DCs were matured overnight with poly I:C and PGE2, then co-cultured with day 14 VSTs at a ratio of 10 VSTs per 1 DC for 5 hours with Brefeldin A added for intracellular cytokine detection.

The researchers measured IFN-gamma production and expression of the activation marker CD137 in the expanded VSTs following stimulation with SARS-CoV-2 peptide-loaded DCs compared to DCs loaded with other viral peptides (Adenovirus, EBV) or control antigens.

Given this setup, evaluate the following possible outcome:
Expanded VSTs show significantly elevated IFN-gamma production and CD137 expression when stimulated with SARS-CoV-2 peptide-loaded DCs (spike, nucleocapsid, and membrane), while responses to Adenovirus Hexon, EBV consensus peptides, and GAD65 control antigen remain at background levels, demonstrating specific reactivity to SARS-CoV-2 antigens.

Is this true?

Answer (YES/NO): YES